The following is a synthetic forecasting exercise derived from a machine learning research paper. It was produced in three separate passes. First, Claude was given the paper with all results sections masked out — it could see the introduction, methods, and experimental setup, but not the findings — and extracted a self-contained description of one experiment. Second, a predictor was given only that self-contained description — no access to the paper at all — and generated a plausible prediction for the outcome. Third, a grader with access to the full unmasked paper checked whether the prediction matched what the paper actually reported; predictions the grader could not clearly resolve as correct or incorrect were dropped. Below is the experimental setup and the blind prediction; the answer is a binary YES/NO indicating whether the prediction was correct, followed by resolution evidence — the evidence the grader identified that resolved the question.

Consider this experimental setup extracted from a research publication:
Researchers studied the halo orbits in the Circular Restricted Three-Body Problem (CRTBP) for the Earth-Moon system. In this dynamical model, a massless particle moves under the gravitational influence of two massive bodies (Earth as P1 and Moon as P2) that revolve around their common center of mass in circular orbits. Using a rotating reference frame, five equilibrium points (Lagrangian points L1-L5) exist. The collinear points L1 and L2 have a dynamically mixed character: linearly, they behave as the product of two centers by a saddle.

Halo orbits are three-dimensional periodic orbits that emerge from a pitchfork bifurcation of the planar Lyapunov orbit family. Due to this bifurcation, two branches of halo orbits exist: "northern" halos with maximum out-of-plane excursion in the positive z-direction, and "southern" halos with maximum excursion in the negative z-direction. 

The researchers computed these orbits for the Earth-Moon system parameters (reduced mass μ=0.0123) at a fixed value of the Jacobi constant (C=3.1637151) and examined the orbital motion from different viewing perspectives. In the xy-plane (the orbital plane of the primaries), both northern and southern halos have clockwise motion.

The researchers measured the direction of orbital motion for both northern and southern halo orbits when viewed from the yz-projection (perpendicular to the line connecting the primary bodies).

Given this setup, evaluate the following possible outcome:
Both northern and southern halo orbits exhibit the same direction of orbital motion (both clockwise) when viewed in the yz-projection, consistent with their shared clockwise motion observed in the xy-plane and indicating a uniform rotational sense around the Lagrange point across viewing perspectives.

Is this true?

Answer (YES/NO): NO